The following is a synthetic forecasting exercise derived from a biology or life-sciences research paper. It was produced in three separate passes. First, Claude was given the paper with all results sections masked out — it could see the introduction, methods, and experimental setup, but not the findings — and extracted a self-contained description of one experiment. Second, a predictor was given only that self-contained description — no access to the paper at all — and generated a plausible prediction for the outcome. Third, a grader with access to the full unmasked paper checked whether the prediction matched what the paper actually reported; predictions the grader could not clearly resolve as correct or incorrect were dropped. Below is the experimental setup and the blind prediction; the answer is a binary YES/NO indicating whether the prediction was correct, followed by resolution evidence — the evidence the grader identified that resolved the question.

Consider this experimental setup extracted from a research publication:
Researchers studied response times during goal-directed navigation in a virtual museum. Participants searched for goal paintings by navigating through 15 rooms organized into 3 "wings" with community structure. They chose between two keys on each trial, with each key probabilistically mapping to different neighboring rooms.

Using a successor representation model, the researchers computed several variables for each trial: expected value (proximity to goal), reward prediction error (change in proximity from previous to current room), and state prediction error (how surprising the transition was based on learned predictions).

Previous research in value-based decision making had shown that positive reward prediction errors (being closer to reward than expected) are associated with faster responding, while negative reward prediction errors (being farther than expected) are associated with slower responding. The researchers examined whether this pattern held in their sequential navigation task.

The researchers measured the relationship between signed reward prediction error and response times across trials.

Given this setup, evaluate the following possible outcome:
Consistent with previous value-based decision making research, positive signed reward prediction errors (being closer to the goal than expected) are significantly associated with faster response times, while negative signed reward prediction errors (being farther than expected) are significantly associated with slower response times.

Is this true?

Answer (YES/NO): YES